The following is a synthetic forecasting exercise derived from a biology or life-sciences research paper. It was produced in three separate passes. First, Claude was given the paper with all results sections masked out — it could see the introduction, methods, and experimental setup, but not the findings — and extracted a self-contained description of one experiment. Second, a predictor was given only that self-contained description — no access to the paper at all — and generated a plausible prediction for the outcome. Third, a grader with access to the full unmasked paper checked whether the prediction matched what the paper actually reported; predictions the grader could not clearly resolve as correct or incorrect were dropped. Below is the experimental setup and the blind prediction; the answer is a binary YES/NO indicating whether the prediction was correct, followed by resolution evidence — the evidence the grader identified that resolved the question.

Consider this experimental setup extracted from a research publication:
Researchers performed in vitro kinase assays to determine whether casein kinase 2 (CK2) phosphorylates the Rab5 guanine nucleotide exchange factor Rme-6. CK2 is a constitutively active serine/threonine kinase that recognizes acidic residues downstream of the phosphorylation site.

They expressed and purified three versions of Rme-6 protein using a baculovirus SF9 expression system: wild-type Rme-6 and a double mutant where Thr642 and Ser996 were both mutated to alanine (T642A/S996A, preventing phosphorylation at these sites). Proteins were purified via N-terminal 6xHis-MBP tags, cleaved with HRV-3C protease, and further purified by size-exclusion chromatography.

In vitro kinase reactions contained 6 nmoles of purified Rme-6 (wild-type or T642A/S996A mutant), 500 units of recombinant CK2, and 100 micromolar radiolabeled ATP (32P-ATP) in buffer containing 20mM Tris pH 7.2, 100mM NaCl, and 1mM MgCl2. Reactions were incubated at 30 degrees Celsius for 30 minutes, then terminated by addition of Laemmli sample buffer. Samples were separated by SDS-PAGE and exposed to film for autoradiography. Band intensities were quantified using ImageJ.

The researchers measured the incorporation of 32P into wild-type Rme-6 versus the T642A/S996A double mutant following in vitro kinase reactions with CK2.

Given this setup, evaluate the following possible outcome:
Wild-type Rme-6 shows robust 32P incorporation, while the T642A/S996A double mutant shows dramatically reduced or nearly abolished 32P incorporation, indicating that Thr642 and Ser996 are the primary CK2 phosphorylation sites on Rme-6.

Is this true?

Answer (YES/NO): NO